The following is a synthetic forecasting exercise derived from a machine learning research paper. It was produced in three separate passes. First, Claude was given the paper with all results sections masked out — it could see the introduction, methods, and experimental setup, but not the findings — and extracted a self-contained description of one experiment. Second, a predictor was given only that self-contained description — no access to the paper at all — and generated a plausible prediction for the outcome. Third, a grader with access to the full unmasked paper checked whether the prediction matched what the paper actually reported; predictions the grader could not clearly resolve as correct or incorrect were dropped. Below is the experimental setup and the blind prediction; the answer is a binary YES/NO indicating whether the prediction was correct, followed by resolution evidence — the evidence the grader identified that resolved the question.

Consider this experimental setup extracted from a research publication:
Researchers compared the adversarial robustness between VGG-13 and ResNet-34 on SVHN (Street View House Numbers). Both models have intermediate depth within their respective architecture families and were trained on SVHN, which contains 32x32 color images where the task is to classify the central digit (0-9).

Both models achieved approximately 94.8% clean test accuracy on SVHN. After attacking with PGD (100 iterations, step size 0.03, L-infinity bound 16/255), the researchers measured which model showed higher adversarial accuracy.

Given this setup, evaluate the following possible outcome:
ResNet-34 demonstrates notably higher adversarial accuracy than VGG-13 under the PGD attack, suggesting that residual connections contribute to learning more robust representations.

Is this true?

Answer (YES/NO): NO